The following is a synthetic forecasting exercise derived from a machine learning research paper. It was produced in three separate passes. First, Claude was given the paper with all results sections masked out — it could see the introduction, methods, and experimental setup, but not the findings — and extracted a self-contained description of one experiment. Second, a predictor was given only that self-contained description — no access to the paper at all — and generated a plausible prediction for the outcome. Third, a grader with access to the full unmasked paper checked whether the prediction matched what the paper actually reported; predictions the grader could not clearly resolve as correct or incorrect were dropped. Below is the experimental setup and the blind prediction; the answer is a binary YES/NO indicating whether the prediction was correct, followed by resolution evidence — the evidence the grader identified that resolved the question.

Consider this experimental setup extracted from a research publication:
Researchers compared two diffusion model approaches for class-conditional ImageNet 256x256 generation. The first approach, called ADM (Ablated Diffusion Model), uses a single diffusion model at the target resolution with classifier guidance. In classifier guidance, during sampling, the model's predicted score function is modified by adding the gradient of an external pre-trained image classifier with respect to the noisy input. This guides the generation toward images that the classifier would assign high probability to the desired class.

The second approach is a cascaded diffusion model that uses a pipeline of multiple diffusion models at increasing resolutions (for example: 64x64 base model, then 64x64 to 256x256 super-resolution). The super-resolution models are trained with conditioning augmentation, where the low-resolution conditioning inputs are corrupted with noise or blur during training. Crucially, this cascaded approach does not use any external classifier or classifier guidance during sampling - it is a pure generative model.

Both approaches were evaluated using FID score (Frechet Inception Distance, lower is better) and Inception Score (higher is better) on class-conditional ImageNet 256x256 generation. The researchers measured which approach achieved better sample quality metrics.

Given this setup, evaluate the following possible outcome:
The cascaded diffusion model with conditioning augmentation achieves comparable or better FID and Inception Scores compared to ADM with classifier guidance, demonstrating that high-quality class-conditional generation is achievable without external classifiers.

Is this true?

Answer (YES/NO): NO